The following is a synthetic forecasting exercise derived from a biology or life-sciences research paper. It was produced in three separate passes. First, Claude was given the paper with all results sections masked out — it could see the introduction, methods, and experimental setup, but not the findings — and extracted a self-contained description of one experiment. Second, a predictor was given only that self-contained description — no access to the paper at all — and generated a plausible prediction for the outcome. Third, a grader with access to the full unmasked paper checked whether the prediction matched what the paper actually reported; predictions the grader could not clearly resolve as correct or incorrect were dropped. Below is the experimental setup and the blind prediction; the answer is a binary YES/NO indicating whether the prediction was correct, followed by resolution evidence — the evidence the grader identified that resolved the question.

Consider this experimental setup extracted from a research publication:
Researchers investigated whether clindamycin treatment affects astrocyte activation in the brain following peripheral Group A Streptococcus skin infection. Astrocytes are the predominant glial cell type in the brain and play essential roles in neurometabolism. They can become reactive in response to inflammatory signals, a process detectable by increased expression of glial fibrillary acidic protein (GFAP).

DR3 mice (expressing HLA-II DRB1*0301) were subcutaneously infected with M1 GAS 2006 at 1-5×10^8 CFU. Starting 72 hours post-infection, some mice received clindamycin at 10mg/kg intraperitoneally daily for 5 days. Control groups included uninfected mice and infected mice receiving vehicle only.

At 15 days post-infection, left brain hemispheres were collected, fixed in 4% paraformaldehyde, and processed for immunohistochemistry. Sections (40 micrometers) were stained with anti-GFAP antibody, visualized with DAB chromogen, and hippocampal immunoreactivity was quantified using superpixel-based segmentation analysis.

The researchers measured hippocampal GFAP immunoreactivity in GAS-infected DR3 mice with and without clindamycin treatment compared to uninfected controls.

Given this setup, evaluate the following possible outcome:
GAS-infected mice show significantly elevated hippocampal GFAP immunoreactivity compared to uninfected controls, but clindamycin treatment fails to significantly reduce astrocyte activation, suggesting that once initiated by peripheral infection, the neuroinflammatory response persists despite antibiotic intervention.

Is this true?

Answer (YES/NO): YES